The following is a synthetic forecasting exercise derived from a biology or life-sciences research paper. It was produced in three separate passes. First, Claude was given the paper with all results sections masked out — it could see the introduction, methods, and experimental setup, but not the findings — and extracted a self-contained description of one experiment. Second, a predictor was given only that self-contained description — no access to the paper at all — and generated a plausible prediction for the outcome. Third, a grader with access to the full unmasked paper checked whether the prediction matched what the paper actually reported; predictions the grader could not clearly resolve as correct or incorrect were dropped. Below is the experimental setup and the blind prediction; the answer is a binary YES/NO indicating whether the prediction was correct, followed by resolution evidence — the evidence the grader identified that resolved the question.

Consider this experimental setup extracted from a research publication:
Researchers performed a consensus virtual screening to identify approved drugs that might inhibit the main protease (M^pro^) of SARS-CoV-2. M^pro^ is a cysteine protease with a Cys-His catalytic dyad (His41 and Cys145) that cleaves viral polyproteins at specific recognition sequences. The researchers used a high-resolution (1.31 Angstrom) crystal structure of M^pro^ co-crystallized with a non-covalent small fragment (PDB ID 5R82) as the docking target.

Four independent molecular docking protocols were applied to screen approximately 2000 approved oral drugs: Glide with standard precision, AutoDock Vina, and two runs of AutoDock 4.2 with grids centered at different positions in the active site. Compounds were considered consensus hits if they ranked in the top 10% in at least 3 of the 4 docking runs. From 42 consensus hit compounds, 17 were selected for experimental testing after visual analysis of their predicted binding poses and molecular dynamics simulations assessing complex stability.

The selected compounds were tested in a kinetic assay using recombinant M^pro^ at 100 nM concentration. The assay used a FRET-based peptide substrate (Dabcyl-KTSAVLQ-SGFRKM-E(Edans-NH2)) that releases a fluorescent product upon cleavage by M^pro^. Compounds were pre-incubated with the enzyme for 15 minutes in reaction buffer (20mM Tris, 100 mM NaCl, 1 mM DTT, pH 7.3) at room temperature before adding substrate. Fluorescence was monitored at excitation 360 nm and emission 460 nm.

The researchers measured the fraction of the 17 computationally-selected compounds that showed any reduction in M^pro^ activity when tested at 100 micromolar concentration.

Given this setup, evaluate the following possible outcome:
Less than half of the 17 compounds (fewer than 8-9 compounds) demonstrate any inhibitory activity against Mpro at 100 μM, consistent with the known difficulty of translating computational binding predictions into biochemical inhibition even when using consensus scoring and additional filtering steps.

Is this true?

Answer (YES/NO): NO